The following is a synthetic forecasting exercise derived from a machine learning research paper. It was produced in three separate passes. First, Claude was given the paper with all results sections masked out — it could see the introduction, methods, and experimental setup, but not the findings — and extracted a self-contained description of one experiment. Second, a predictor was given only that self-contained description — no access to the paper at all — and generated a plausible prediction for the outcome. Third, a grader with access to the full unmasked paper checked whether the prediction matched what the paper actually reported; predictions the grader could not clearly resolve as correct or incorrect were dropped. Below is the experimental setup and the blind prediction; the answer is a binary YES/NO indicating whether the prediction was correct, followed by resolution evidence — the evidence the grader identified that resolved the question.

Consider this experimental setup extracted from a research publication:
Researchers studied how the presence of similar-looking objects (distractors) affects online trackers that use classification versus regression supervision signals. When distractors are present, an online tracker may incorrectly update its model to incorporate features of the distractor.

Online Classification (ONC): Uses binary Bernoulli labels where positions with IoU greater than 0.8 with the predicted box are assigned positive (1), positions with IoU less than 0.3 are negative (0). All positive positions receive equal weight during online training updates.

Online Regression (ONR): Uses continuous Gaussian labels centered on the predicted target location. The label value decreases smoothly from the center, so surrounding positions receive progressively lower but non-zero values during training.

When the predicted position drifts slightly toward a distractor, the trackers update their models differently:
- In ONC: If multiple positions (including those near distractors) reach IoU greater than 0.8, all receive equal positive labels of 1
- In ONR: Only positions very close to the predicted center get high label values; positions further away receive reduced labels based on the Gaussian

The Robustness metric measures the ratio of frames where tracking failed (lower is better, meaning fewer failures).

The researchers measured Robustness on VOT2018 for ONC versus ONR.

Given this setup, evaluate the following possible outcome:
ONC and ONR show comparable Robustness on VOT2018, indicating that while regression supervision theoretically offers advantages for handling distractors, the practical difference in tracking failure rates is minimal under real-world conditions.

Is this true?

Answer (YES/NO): NO